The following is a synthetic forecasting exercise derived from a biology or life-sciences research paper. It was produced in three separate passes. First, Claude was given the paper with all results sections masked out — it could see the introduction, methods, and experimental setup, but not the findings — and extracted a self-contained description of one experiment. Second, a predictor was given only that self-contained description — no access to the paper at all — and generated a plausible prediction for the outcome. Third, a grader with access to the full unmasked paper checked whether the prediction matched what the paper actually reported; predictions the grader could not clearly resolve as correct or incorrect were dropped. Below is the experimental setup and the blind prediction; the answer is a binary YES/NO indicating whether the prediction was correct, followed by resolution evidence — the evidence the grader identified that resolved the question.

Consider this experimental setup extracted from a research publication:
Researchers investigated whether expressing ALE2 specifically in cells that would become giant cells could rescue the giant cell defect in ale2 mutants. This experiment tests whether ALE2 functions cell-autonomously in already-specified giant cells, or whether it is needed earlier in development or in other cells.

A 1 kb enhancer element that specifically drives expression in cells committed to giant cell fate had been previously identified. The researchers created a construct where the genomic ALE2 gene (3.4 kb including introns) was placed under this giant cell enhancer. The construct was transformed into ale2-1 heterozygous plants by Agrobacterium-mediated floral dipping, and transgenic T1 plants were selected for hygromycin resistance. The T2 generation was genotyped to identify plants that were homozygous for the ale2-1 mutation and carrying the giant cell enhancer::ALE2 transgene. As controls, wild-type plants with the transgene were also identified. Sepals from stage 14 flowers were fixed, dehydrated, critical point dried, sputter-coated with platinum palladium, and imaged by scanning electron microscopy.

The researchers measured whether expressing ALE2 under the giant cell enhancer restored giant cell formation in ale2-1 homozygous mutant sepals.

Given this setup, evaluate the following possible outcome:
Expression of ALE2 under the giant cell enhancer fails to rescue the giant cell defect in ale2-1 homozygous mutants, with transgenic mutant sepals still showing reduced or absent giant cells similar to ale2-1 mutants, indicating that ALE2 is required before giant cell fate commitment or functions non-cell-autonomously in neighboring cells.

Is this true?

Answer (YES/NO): NO